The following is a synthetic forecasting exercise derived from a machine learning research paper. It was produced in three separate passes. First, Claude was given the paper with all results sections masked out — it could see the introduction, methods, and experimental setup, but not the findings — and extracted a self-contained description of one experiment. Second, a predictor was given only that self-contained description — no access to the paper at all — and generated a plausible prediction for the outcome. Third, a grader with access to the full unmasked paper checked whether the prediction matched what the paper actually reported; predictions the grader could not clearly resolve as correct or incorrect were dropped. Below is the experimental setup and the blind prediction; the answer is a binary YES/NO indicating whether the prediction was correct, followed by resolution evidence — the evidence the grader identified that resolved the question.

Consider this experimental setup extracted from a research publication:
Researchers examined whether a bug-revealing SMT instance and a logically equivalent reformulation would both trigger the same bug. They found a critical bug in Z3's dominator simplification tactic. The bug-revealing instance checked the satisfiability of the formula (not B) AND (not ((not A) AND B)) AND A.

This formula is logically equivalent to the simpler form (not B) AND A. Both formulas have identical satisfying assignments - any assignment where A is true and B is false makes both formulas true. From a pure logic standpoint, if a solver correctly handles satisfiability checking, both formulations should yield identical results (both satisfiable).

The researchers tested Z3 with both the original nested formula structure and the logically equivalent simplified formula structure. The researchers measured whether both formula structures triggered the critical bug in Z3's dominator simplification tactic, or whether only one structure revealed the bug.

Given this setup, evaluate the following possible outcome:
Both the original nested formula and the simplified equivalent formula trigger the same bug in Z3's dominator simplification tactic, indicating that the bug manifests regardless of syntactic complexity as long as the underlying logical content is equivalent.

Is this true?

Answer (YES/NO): NO